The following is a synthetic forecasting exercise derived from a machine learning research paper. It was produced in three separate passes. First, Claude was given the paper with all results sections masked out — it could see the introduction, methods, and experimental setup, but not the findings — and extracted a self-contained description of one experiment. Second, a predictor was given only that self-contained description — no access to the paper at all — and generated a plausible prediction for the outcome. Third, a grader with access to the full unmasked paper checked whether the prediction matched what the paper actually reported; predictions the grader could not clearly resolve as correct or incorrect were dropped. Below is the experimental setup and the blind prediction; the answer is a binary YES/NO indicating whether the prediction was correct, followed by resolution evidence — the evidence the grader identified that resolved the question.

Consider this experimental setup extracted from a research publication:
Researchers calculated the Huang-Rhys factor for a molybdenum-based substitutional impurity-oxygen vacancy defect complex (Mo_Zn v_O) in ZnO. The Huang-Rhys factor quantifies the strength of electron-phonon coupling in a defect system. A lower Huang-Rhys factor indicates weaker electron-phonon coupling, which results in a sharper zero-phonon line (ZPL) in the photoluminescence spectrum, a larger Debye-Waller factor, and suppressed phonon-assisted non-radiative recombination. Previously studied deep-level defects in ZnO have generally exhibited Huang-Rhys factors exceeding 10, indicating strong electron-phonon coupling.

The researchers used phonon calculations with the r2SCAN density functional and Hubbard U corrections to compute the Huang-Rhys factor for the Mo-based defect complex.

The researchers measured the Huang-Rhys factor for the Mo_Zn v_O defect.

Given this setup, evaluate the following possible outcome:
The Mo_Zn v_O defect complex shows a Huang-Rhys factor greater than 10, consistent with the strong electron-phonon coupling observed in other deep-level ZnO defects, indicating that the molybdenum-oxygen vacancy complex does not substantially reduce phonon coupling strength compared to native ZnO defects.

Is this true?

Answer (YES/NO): NO